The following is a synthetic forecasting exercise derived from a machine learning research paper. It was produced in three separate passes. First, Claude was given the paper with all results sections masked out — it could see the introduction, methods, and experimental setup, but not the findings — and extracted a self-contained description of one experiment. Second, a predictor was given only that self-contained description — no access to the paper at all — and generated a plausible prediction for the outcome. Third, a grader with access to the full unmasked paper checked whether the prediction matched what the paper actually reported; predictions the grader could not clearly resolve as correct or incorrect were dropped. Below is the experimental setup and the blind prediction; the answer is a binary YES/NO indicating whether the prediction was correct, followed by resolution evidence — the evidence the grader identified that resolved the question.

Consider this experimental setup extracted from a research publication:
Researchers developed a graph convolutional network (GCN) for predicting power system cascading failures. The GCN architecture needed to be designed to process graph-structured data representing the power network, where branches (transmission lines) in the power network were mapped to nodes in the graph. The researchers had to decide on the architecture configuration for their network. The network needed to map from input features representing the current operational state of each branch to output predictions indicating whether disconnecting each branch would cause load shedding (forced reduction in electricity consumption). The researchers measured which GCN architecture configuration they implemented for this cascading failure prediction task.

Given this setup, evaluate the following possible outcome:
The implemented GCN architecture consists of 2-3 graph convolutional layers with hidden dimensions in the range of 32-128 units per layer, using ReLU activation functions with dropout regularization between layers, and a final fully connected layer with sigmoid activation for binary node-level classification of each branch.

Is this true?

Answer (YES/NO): NO